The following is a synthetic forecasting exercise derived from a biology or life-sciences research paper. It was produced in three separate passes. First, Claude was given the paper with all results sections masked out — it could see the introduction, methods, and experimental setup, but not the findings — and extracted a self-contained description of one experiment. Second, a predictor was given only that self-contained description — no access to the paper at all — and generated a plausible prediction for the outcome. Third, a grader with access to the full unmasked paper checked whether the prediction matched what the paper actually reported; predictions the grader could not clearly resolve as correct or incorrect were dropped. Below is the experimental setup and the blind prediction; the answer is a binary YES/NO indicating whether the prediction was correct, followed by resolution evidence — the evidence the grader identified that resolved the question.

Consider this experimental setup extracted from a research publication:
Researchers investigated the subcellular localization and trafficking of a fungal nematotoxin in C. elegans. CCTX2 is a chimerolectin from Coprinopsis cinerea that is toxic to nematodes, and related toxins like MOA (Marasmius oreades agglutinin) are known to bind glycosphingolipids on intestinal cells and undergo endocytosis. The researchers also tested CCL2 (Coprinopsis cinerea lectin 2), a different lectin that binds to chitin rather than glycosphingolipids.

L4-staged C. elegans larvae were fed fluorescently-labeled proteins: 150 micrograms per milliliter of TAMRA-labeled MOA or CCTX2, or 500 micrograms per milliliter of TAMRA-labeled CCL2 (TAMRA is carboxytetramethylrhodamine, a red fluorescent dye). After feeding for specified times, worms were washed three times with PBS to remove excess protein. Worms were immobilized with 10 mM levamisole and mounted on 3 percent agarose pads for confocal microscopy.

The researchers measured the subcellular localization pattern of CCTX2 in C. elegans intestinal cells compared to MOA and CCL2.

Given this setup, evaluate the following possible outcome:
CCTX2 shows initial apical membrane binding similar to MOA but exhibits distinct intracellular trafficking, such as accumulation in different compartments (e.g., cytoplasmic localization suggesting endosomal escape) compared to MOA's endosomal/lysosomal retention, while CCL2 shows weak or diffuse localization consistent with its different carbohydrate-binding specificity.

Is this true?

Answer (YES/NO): NO